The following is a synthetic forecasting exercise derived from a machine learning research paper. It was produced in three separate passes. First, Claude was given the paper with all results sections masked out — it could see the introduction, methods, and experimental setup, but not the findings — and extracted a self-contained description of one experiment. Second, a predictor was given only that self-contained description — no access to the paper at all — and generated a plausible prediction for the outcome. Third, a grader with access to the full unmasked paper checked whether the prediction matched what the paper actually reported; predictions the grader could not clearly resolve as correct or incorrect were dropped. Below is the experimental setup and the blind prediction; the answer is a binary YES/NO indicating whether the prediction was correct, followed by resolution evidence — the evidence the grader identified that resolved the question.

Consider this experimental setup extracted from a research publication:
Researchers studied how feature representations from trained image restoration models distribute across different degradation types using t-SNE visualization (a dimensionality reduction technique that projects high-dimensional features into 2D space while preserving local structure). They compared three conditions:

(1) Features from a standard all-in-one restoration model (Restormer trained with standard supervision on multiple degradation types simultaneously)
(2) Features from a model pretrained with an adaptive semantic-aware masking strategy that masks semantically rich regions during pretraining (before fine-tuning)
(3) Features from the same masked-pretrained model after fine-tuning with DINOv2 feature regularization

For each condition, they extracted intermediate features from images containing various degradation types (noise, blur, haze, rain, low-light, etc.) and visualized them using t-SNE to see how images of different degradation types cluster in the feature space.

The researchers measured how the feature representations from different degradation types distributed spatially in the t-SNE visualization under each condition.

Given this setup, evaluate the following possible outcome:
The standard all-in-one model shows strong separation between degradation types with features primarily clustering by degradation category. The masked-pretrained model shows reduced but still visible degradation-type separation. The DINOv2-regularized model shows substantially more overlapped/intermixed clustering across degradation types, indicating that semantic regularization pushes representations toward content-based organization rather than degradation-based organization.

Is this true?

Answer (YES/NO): NO